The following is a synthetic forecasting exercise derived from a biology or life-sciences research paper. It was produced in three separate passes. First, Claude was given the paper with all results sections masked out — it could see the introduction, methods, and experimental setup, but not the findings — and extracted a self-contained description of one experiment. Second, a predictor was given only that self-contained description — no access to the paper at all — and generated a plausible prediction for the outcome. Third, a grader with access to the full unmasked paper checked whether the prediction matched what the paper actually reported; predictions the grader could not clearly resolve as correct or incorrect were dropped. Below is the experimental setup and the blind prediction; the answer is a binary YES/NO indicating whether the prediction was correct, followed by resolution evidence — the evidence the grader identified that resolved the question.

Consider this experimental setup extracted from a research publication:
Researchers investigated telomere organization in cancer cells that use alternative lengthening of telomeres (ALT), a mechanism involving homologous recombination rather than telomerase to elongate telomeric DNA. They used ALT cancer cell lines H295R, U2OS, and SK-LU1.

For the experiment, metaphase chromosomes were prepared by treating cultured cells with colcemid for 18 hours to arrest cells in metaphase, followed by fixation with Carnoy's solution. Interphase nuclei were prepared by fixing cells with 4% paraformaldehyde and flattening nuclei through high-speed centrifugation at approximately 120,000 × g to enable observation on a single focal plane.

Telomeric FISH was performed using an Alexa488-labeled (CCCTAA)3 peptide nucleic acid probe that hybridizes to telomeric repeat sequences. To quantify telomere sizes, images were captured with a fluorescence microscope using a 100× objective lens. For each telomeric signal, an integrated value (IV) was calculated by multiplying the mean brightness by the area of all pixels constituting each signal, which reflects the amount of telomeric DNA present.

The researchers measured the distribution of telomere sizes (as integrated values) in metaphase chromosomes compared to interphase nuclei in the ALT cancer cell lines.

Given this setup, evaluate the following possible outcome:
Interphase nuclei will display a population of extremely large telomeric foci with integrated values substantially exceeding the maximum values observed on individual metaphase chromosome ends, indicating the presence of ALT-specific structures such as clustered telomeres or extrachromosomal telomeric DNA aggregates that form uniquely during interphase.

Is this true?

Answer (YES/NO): YES